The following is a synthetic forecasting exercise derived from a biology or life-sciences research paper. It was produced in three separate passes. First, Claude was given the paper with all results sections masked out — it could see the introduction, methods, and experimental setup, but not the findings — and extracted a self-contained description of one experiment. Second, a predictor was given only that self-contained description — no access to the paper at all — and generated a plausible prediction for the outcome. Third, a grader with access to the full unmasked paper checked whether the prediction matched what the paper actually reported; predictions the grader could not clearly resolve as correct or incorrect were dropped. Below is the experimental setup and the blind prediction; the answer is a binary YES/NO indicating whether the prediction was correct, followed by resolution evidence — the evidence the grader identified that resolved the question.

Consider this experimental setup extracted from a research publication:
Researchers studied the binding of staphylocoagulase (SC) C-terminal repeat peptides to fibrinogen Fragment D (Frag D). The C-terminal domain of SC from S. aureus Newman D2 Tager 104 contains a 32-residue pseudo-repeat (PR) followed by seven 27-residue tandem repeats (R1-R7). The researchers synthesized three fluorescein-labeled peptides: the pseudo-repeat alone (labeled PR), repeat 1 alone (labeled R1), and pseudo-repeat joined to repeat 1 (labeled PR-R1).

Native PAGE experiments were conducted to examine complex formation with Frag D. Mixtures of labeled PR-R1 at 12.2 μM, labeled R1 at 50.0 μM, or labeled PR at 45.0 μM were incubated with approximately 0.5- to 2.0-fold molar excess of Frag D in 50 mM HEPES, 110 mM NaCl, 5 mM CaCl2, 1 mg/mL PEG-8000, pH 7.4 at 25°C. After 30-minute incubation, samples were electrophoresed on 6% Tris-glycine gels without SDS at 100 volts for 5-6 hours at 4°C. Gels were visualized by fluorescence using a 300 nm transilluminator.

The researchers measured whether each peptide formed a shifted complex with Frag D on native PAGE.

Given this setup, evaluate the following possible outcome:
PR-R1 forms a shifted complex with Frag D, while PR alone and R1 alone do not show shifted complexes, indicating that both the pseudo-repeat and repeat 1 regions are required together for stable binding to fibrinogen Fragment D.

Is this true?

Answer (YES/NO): YES